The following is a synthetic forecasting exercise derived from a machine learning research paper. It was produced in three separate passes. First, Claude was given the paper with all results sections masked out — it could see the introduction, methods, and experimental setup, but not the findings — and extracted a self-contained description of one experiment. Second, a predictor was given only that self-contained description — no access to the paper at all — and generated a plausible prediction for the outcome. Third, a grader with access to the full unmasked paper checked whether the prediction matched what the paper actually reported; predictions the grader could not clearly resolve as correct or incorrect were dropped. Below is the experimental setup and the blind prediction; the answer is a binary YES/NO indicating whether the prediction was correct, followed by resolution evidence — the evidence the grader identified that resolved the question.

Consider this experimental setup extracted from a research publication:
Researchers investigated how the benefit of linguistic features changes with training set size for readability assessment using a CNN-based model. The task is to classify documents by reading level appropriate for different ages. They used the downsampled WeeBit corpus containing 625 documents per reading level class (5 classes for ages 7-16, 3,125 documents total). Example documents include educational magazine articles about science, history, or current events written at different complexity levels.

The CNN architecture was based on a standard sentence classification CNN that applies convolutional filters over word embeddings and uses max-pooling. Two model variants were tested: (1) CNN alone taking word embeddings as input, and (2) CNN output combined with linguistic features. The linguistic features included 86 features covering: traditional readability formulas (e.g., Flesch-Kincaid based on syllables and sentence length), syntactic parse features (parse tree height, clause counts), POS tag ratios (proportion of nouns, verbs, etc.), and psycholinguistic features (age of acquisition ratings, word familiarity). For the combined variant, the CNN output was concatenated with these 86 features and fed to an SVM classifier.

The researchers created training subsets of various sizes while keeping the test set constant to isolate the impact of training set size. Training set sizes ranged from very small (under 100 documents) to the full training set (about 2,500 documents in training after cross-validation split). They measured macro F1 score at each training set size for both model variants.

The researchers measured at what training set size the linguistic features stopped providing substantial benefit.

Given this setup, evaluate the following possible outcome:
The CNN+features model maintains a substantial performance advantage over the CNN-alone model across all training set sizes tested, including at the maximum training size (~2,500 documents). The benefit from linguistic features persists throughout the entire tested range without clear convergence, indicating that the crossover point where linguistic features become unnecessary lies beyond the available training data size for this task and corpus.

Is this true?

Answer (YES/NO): NO